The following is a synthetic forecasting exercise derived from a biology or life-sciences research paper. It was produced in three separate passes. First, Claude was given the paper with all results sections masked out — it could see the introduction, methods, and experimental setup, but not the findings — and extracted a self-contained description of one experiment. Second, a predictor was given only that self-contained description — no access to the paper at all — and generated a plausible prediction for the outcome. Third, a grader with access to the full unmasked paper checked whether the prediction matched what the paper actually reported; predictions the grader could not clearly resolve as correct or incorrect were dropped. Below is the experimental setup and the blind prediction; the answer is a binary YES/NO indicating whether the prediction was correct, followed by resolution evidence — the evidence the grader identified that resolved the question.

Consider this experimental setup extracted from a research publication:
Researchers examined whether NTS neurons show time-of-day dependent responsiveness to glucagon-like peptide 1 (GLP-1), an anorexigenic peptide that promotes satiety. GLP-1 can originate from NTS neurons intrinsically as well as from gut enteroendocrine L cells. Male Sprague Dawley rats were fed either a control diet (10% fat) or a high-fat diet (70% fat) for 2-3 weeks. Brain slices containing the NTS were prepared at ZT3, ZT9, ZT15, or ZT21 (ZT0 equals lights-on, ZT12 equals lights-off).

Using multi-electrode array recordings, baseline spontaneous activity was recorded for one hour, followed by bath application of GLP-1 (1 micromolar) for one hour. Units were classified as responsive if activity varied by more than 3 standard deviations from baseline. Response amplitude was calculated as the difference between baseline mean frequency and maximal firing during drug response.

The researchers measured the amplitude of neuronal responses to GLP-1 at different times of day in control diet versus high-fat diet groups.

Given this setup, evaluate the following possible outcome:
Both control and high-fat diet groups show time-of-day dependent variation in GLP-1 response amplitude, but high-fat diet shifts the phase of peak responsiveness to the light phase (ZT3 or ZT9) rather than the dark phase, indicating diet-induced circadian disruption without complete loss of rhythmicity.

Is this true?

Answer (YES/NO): NO